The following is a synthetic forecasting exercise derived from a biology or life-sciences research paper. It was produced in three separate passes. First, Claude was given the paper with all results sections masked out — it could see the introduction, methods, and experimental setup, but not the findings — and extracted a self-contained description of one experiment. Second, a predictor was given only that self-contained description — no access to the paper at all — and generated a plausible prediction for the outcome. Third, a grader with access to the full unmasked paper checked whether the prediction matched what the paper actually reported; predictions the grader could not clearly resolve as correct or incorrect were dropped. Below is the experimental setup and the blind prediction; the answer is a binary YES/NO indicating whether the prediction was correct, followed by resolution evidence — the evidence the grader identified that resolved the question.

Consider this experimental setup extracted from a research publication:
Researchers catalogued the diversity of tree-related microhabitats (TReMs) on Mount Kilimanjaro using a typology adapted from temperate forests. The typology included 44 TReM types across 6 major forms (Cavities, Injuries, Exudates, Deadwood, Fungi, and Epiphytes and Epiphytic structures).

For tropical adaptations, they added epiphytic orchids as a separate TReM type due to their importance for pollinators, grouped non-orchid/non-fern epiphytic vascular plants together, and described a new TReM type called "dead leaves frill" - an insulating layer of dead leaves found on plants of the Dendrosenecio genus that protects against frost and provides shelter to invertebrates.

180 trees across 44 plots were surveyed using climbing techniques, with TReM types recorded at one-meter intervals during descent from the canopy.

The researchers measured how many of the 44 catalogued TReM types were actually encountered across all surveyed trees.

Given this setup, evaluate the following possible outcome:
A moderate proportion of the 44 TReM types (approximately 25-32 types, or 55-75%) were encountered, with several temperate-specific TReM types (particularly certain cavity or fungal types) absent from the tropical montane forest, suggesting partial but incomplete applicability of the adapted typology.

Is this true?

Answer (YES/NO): NO